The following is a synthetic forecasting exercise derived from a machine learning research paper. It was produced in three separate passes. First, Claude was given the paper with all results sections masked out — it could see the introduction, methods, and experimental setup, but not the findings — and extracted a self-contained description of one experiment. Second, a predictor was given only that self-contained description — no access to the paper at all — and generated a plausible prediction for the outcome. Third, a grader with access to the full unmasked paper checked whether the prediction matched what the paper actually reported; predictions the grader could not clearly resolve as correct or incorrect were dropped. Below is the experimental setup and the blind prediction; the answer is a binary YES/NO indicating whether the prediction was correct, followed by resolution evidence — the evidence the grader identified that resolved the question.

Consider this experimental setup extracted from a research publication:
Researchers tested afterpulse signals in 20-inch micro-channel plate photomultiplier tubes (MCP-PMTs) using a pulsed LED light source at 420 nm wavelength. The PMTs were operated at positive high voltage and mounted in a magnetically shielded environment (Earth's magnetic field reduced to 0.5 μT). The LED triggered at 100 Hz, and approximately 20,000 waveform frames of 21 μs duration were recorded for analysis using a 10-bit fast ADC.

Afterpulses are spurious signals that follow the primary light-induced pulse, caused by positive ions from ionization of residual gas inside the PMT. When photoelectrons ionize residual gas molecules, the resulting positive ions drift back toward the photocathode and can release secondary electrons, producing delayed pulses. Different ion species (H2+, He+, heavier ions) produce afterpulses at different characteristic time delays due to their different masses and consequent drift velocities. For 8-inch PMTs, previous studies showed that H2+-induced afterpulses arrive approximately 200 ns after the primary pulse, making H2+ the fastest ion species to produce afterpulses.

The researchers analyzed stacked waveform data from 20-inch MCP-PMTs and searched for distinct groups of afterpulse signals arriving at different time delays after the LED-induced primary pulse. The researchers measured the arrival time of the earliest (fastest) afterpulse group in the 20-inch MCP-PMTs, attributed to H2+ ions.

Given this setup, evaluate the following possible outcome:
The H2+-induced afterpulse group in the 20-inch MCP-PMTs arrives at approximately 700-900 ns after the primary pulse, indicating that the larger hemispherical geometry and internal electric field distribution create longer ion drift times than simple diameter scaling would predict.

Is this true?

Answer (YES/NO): NO